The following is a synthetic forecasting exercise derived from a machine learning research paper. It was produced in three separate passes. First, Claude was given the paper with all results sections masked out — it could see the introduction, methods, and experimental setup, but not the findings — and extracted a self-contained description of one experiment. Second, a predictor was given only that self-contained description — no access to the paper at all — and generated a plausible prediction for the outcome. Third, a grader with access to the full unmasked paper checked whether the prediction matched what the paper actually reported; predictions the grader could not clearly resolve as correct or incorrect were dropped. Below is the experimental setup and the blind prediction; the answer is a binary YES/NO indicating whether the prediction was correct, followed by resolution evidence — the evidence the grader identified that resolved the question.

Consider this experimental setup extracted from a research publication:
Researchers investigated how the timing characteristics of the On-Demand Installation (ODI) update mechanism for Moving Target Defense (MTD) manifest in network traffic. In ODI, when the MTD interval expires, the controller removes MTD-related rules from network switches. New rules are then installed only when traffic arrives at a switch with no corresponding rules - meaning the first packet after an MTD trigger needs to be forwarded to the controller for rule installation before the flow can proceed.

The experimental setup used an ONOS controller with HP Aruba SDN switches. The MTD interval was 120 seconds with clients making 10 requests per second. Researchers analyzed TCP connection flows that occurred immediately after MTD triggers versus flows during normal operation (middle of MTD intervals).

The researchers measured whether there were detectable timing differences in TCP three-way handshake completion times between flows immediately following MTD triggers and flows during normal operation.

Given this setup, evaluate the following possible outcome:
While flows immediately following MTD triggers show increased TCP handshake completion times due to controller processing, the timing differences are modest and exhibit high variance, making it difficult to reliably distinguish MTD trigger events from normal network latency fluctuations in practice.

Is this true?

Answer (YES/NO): NO